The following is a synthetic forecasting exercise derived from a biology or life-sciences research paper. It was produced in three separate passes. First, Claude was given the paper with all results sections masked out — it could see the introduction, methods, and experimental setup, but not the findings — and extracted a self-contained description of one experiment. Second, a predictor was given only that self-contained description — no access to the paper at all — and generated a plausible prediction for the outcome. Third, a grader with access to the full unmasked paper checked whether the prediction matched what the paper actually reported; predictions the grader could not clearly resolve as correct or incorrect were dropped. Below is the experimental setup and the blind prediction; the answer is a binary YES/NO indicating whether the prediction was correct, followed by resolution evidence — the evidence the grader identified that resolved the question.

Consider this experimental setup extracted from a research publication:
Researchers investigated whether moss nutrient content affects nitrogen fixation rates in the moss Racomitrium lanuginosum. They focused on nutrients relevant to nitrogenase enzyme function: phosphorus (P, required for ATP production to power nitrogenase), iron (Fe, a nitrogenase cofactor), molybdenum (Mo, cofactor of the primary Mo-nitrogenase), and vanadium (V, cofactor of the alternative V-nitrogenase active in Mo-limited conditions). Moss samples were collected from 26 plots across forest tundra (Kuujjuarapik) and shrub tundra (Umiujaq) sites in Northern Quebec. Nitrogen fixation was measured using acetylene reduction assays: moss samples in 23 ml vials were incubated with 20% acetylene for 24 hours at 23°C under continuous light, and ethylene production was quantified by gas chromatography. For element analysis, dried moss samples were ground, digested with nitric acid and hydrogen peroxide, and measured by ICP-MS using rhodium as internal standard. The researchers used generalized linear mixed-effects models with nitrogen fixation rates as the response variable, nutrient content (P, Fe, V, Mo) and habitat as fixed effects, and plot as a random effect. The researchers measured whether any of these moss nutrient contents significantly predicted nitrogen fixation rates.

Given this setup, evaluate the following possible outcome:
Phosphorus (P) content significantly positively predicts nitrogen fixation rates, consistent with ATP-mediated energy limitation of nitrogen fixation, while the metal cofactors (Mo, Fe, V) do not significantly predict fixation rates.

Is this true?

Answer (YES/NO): NO